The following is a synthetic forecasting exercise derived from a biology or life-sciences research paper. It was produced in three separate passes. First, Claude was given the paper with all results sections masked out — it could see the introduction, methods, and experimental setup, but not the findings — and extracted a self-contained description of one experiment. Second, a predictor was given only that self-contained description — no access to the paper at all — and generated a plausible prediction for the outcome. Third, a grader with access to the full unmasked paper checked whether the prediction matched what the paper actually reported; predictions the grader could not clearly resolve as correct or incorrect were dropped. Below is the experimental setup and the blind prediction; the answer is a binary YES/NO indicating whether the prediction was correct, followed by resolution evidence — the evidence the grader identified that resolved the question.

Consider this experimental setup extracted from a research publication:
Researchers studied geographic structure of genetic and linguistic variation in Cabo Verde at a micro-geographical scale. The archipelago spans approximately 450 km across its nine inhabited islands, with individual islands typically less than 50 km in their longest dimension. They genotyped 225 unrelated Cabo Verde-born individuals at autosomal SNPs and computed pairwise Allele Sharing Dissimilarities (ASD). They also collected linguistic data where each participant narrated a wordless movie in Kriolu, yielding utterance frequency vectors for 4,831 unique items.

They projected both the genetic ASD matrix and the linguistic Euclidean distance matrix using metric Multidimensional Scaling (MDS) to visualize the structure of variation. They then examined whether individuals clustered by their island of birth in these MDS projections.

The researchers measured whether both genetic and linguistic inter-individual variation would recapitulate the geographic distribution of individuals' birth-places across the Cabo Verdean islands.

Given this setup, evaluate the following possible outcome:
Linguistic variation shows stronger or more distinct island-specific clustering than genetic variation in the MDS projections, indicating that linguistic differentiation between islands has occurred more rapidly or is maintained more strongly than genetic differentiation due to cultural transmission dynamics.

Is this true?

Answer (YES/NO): NO